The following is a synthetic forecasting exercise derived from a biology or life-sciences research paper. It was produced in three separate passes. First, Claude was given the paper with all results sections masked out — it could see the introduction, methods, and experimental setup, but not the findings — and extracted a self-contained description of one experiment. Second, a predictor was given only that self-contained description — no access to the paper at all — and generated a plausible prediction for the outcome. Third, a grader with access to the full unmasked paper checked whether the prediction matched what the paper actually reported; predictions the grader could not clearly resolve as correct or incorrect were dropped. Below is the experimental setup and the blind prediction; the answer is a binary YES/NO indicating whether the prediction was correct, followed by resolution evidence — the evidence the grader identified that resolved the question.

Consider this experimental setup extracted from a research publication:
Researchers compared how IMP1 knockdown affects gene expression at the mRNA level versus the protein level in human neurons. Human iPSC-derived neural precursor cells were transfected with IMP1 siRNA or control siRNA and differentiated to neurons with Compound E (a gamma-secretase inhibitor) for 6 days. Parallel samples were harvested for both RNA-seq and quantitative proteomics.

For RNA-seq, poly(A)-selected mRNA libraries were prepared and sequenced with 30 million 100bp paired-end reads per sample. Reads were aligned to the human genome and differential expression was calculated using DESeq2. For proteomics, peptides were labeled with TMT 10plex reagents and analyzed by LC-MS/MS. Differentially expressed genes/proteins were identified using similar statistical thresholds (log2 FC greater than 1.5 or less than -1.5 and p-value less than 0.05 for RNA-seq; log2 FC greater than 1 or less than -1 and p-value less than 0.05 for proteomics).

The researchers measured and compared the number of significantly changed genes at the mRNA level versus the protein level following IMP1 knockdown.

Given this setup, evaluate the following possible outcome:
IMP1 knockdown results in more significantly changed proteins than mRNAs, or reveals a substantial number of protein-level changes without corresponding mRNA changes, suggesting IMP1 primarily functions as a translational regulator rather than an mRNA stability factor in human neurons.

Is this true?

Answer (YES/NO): YES